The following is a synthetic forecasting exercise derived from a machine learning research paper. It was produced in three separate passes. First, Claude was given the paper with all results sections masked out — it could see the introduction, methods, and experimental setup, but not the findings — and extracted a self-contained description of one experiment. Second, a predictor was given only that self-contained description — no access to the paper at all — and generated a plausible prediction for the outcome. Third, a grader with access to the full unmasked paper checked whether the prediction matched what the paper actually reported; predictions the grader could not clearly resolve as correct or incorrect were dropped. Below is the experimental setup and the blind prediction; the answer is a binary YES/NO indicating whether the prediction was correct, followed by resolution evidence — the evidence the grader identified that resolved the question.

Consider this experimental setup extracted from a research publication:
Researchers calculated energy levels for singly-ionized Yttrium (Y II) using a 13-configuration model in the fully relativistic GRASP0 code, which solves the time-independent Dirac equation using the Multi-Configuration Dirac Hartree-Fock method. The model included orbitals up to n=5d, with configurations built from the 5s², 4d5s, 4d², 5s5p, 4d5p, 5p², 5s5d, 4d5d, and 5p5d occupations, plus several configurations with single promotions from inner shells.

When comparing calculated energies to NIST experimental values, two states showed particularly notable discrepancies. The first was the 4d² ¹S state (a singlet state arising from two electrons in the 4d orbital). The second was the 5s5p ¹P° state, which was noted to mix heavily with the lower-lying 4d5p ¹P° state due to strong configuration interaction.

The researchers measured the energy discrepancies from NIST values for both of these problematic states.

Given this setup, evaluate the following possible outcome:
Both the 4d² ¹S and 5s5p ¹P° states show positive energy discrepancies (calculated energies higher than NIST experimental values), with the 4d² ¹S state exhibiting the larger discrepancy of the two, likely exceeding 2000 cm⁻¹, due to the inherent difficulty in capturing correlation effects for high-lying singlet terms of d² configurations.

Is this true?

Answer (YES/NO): NO